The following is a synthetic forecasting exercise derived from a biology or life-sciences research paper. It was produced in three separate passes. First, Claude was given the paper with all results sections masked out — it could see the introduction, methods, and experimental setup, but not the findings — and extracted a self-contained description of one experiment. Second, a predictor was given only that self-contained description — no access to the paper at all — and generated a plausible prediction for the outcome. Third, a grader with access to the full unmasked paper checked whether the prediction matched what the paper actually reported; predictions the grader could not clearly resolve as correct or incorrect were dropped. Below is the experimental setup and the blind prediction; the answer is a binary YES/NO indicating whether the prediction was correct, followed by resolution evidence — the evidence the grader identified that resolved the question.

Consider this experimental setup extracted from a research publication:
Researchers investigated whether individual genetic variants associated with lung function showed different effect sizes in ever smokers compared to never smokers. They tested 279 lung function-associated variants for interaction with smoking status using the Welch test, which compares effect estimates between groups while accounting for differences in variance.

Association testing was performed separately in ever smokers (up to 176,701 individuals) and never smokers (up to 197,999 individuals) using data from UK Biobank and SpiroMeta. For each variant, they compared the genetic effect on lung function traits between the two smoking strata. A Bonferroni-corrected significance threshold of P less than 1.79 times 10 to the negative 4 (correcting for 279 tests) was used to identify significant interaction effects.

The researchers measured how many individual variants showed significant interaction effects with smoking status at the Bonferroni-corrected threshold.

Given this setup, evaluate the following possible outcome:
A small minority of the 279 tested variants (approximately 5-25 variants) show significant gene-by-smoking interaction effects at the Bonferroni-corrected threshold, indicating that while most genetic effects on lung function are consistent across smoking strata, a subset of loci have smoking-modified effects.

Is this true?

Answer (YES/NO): NO